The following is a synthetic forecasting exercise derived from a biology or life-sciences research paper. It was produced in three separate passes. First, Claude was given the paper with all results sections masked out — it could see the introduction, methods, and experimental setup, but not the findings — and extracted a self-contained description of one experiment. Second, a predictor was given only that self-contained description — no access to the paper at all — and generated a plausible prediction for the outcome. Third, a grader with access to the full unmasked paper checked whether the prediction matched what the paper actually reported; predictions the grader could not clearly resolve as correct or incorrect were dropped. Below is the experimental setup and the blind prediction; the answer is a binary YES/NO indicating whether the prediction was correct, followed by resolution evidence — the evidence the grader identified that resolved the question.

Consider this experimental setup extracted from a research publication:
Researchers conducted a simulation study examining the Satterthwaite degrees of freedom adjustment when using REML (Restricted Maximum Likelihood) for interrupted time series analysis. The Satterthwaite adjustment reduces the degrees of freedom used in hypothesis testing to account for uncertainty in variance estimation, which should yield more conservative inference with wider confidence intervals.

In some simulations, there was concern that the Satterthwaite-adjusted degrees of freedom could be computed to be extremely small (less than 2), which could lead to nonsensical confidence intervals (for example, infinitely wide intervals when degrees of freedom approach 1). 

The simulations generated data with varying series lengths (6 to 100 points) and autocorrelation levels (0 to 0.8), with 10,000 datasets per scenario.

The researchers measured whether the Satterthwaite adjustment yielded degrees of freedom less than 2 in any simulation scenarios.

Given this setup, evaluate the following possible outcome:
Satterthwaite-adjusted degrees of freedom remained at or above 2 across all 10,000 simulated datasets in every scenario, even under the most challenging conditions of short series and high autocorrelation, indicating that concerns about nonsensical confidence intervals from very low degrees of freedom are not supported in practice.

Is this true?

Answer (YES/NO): NO